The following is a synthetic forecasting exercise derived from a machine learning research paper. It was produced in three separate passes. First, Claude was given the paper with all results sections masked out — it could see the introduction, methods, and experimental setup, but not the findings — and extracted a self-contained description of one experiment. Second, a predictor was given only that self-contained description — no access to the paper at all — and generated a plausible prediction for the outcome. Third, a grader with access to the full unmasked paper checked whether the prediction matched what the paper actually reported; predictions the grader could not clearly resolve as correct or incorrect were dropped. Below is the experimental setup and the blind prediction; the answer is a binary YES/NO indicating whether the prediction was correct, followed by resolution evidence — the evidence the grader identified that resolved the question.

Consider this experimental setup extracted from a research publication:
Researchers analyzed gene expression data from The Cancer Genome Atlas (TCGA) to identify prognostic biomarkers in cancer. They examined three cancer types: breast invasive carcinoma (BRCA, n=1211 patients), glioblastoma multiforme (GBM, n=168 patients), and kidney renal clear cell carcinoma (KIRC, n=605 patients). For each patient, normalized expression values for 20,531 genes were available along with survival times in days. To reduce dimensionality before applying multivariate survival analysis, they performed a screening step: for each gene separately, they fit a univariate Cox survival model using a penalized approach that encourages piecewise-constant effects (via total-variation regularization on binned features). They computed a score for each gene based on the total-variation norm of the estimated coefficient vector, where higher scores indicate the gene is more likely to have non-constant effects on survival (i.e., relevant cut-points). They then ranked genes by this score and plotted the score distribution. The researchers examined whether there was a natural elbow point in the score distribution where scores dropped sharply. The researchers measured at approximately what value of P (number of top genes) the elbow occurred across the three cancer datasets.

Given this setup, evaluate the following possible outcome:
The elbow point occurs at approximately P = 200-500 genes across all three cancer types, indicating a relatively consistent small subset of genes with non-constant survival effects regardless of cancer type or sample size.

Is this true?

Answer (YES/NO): NO